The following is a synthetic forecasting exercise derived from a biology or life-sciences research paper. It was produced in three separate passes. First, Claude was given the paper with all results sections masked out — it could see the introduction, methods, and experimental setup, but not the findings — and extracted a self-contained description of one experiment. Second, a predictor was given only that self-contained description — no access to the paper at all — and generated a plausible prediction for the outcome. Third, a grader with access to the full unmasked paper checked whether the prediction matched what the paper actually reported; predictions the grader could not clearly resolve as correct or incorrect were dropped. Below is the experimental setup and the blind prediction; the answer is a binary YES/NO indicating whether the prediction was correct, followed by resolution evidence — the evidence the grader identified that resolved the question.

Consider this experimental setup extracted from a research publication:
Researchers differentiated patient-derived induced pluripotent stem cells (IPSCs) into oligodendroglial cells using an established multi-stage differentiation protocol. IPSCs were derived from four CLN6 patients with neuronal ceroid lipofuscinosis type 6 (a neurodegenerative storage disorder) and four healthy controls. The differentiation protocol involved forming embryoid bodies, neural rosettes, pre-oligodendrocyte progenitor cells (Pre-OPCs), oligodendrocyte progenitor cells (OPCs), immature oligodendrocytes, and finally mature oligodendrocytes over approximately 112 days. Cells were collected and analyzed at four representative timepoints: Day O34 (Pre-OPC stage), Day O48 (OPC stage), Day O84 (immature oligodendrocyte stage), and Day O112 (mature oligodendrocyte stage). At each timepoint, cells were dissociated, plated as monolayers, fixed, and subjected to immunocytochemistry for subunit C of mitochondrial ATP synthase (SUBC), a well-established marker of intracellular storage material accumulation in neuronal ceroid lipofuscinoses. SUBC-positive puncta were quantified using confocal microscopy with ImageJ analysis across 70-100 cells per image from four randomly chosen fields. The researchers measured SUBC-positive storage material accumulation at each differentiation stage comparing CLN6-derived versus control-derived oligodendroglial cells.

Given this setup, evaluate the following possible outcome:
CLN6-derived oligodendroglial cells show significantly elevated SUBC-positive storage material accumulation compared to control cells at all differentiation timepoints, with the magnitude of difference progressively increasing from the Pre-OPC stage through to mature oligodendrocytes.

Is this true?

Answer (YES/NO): NO